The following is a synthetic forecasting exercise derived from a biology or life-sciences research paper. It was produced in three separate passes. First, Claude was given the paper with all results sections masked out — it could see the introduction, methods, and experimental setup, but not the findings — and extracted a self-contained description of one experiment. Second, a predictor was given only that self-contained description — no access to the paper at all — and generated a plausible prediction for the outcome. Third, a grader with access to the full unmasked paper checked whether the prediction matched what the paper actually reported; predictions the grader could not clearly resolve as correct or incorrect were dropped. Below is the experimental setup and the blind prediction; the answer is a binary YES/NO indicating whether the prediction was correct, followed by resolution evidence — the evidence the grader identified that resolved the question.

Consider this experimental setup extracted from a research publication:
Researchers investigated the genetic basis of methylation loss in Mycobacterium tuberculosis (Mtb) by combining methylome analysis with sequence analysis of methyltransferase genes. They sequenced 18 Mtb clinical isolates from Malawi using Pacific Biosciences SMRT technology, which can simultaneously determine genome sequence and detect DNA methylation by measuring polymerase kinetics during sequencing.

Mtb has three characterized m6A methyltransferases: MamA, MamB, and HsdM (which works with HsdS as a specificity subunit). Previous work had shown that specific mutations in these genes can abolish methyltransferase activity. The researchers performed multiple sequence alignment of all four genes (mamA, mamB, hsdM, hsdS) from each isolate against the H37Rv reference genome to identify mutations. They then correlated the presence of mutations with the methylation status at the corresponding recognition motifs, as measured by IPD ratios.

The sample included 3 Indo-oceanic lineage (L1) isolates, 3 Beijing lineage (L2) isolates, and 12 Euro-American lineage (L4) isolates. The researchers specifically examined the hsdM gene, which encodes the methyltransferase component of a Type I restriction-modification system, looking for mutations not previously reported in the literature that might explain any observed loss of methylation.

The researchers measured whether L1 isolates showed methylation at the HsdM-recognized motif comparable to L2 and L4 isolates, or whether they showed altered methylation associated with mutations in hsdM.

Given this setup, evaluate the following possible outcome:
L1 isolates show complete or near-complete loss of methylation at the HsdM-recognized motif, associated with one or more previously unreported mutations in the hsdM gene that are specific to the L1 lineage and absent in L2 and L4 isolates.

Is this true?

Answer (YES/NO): NO